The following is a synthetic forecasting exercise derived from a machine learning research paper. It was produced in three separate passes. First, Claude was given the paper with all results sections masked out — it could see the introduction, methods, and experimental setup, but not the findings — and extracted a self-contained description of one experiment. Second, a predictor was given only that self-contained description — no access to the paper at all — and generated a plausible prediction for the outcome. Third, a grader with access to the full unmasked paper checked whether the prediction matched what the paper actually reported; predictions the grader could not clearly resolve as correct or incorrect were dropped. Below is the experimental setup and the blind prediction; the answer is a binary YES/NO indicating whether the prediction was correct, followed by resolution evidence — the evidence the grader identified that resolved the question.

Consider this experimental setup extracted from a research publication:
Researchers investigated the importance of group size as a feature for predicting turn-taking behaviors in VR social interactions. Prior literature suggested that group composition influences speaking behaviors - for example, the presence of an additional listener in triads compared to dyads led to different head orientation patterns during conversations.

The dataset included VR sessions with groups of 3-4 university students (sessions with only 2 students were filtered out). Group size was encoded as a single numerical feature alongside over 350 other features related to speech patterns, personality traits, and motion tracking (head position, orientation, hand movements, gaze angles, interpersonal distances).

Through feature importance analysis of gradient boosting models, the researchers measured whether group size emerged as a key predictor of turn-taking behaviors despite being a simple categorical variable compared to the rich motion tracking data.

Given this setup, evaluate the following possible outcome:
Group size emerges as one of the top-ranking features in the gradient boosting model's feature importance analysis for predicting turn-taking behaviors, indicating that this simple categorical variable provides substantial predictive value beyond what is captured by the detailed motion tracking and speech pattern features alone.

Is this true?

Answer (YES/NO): YES